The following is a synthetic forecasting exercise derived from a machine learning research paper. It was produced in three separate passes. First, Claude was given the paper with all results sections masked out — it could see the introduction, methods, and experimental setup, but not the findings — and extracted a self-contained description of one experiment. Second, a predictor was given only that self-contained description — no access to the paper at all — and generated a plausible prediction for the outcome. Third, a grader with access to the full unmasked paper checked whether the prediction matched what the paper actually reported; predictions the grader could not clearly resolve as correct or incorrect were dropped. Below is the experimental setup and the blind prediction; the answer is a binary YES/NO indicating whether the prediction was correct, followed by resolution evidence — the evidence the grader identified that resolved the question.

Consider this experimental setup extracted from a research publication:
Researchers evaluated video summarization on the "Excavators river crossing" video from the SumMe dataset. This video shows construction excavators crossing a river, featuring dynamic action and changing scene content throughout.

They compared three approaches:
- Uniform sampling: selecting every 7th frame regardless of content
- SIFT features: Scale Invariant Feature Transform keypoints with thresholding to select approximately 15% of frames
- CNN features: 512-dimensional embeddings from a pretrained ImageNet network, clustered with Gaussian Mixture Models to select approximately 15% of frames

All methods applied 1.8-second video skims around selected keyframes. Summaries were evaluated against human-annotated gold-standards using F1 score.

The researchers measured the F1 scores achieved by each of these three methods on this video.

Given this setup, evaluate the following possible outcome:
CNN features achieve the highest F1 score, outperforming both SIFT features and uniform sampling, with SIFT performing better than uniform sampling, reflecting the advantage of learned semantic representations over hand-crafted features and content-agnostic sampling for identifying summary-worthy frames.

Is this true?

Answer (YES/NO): NO